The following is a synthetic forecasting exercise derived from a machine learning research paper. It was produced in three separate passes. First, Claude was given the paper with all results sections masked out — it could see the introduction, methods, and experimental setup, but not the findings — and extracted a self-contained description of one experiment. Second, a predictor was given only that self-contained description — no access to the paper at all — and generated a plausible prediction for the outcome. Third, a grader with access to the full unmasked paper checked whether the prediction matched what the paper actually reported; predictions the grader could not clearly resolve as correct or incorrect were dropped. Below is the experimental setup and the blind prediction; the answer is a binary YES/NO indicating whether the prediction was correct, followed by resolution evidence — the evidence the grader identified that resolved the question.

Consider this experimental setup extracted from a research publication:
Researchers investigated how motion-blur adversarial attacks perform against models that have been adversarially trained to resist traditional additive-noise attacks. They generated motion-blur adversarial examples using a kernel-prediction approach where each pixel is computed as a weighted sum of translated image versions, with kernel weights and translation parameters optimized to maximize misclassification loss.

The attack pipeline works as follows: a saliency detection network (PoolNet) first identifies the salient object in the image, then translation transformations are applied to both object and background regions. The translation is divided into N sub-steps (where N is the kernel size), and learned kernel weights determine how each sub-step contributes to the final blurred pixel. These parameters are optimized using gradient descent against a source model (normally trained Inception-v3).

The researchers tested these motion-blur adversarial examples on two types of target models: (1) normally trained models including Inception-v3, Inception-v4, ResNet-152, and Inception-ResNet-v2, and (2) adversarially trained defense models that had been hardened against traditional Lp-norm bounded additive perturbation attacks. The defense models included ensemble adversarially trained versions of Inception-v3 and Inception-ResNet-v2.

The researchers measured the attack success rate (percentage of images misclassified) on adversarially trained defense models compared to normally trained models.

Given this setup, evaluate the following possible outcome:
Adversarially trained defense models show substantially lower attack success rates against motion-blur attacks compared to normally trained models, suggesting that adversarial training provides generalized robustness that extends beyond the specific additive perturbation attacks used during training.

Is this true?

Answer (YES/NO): NO